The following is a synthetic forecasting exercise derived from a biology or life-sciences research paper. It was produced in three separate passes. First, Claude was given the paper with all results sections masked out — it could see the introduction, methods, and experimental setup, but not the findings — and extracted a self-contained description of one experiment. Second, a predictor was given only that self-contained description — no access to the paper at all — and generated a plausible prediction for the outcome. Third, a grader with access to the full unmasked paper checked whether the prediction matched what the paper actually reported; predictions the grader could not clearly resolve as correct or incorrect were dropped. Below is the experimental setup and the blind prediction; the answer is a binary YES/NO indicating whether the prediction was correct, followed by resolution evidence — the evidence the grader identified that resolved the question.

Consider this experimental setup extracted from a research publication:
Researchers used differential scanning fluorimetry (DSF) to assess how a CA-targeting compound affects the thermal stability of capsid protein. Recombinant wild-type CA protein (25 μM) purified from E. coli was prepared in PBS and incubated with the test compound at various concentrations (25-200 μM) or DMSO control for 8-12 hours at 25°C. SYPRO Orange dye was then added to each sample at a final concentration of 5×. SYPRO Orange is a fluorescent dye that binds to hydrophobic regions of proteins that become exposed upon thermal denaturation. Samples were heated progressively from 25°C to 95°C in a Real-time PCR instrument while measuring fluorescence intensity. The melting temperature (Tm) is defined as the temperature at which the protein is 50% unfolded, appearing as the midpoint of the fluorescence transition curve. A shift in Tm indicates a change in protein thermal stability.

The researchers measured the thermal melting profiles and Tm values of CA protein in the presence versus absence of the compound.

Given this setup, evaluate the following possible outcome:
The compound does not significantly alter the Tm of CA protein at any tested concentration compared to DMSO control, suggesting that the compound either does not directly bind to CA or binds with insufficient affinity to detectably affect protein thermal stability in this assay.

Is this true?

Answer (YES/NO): NO